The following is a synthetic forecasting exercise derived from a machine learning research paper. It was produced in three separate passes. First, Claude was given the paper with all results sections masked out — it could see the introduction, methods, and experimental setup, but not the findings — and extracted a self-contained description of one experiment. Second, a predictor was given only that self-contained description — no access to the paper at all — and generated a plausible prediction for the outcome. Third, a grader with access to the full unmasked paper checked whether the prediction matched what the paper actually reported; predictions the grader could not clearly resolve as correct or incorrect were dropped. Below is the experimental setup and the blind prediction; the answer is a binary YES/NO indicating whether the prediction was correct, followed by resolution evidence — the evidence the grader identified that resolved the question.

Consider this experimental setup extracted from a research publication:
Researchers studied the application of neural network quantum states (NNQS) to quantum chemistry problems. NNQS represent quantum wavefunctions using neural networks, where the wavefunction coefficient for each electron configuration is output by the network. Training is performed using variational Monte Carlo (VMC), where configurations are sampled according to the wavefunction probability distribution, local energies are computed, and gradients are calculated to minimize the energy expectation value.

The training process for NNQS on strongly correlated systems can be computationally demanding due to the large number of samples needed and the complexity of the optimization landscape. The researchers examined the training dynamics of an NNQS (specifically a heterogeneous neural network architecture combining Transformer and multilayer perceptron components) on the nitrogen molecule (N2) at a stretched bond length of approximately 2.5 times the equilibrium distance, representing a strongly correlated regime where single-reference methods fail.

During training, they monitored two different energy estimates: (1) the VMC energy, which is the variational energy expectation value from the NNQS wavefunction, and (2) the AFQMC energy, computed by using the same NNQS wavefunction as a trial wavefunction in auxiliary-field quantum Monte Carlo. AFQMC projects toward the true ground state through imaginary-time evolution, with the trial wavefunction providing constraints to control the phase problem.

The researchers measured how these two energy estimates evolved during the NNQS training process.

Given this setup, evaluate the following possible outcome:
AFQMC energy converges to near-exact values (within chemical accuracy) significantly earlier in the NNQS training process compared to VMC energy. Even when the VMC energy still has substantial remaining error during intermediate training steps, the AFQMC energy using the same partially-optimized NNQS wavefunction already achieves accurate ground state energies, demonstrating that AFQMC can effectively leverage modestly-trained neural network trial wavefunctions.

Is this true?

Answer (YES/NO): YES